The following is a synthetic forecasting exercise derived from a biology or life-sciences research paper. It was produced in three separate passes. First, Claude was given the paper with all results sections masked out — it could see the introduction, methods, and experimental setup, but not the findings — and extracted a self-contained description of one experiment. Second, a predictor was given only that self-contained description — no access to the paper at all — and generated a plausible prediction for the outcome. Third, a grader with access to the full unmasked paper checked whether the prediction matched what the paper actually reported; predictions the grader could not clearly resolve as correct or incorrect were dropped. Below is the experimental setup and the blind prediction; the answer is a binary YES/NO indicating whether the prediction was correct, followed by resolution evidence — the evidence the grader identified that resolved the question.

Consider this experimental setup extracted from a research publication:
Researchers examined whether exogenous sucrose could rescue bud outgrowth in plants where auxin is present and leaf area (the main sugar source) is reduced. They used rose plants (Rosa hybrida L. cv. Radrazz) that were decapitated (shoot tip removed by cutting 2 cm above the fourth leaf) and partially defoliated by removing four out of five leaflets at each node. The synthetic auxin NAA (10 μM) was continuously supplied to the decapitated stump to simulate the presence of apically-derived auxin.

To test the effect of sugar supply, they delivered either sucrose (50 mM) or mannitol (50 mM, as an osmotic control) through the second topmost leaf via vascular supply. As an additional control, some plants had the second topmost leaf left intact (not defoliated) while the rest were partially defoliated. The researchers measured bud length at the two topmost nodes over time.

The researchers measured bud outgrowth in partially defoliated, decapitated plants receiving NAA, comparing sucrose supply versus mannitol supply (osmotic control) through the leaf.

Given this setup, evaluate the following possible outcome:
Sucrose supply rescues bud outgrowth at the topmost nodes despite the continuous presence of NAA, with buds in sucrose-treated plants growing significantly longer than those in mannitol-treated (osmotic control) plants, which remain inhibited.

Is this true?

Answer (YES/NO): YES